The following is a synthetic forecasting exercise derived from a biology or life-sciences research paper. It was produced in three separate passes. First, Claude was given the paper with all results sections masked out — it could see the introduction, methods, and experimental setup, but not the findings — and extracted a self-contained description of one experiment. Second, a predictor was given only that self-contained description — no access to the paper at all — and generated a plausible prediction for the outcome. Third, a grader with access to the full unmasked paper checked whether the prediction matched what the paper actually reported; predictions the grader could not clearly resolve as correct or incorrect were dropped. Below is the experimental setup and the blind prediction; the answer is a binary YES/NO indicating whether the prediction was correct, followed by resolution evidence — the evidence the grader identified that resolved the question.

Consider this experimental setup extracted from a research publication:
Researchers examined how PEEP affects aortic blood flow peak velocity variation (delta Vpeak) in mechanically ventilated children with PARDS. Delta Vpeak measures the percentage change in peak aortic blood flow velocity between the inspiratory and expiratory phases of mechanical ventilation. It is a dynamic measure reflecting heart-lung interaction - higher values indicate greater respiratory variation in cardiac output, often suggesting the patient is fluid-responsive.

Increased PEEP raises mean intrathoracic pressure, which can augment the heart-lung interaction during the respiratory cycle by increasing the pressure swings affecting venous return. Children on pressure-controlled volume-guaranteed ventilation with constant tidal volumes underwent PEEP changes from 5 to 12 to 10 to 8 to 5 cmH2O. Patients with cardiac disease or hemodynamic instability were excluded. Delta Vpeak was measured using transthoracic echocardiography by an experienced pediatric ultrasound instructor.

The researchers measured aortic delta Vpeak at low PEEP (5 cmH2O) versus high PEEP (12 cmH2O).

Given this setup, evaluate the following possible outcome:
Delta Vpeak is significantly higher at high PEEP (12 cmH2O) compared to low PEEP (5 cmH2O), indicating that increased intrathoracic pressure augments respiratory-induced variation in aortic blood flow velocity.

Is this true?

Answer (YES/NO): YES